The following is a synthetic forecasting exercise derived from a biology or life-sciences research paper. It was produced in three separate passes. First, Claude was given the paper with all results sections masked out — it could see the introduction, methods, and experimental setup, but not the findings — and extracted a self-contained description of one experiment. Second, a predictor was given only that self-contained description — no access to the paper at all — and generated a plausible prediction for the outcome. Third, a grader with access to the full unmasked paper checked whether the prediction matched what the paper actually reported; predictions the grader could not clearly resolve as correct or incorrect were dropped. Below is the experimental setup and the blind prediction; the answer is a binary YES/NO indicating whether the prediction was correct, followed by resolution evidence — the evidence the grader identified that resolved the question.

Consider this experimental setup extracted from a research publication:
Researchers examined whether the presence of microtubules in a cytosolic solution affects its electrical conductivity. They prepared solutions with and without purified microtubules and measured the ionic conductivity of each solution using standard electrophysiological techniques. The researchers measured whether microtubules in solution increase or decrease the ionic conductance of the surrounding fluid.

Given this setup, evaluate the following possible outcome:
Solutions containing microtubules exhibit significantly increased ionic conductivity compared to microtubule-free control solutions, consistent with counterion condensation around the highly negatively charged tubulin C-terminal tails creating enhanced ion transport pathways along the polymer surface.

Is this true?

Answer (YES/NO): YES